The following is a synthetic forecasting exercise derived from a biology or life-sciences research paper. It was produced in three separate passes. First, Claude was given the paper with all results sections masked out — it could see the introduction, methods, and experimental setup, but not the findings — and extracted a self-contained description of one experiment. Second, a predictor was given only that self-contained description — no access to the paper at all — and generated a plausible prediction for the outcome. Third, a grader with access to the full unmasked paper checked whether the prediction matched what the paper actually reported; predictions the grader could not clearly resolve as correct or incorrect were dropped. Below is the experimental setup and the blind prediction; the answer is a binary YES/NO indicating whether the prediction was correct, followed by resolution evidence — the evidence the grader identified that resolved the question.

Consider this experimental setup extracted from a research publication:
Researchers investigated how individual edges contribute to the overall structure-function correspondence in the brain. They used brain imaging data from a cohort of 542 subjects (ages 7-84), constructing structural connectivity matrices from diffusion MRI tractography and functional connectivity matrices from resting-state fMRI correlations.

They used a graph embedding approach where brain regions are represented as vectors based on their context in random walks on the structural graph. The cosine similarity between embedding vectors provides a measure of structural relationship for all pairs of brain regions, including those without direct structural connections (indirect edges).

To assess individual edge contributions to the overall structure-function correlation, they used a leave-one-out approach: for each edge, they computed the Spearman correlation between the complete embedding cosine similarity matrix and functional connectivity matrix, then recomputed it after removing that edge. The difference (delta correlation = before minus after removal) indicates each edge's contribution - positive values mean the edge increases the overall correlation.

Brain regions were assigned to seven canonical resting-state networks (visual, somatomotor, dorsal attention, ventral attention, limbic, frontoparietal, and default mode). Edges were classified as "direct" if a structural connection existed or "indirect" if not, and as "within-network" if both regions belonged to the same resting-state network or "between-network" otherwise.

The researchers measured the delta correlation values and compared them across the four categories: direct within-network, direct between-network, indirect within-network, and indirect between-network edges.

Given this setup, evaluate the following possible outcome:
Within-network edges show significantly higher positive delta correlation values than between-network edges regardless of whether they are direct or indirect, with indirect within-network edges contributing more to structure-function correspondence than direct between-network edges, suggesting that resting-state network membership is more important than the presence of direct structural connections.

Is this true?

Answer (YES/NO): NO